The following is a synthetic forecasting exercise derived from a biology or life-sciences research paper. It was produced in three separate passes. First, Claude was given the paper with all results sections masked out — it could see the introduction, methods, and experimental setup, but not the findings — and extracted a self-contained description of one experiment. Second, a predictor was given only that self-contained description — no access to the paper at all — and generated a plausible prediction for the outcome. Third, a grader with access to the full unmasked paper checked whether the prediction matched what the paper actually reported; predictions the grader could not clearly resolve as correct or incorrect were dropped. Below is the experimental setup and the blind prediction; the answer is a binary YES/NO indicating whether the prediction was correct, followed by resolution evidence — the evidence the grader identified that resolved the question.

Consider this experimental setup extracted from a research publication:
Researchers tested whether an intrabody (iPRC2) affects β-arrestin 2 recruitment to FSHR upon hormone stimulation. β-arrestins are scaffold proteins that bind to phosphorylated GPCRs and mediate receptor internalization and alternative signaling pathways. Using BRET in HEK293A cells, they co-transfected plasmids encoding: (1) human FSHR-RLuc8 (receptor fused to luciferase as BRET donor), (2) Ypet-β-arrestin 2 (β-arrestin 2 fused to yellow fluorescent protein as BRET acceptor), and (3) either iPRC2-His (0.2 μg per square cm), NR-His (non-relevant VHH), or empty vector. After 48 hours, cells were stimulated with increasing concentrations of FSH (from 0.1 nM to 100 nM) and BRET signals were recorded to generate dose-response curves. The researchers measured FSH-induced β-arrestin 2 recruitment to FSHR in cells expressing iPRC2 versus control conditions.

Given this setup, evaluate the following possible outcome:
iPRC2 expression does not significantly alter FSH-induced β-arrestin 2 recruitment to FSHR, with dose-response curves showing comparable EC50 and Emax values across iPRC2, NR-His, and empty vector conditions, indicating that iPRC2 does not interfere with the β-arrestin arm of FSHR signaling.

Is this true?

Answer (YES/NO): YES